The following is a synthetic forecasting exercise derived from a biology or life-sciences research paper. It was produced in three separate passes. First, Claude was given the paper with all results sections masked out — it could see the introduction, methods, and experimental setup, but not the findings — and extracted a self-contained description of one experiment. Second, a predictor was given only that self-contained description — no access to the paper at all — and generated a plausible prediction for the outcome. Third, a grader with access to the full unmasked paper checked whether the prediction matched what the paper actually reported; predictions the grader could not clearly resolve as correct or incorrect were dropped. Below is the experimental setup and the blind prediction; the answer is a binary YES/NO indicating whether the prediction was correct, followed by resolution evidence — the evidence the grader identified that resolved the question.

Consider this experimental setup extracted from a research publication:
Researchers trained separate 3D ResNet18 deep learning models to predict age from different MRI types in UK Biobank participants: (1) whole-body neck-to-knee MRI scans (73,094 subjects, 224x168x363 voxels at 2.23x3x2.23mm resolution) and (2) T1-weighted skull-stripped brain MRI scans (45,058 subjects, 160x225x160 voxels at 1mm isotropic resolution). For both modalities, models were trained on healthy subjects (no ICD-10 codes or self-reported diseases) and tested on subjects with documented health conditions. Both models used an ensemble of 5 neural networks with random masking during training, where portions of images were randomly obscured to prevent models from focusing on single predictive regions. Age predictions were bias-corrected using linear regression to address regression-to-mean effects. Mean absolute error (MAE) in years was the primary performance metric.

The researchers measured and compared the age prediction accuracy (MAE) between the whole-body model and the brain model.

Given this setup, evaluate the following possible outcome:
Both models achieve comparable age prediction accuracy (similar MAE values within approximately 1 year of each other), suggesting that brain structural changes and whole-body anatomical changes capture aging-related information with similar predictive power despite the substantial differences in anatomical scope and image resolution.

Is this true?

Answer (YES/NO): YES